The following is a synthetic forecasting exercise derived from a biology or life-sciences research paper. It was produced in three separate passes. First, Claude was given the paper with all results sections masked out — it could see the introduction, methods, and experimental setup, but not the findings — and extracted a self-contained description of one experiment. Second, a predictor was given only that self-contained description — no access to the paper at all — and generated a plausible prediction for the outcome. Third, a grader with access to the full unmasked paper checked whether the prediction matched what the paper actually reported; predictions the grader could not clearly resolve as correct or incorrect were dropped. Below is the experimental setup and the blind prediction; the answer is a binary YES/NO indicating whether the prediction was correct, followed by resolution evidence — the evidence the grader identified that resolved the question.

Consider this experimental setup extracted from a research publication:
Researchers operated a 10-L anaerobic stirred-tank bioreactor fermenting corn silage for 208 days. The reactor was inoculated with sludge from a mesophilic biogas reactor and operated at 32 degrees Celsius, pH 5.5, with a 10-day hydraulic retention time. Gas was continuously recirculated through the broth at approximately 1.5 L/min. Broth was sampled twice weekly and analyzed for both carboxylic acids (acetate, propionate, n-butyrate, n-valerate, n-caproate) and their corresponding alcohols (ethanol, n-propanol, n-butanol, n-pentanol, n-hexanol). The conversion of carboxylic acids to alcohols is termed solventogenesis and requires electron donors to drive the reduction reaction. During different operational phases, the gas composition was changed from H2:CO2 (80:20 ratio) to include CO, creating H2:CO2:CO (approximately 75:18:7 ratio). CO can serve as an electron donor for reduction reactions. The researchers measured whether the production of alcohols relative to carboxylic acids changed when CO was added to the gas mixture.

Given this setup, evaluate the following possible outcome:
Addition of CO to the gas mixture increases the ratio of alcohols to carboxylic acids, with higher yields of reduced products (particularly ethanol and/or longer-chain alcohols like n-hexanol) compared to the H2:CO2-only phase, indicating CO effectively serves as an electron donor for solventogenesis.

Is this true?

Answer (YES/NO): NO